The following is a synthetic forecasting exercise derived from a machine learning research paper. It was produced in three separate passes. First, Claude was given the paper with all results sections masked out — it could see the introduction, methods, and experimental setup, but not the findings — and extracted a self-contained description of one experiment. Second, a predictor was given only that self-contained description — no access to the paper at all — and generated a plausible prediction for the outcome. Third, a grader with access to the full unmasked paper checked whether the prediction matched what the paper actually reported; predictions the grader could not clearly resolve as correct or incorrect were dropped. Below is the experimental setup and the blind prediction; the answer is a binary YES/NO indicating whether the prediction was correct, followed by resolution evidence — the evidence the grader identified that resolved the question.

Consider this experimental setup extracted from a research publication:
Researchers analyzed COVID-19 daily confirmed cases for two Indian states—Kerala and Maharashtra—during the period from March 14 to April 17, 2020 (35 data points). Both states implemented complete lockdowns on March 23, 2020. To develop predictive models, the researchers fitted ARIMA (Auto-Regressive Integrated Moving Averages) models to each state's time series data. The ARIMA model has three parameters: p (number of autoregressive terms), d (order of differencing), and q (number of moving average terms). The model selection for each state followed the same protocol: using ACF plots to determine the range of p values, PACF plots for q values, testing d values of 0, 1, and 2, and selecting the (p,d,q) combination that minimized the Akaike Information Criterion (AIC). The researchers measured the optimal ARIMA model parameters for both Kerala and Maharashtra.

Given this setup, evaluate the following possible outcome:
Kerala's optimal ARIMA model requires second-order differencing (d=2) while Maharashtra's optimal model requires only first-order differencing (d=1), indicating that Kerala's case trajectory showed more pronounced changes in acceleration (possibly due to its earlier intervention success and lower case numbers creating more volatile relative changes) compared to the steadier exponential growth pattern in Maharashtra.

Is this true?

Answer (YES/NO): NO